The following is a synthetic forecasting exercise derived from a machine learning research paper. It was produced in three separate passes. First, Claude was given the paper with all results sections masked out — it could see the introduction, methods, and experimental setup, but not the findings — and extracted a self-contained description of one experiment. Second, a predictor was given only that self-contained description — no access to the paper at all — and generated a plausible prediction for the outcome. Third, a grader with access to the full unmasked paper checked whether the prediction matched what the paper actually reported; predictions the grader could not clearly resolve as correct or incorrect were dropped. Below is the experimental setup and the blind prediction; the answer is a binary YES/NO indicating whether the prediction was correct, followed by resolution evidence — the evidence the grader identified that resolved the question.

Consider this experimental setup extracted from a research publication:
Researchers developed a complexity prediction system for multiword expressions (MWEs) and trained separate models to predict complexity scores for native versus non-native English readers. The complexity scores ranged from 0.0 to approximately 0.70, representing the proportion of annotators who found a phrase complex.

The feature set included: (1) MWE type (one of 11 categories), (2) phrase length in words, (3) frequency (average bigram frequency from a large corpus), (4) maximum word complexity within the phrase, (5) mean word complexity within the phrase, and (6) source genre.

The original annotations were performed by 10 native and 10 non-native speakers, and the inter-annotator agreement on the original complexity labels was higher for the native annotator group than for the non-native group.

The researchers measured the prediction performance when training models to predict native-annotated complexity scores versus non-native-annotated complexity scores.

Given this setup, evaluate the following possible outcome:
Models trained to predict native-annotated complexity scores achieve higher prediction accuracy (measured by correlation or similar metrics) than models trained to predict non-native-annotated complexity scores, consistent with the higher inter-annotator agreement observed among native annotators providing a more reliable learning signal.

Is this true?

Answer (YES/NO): NO